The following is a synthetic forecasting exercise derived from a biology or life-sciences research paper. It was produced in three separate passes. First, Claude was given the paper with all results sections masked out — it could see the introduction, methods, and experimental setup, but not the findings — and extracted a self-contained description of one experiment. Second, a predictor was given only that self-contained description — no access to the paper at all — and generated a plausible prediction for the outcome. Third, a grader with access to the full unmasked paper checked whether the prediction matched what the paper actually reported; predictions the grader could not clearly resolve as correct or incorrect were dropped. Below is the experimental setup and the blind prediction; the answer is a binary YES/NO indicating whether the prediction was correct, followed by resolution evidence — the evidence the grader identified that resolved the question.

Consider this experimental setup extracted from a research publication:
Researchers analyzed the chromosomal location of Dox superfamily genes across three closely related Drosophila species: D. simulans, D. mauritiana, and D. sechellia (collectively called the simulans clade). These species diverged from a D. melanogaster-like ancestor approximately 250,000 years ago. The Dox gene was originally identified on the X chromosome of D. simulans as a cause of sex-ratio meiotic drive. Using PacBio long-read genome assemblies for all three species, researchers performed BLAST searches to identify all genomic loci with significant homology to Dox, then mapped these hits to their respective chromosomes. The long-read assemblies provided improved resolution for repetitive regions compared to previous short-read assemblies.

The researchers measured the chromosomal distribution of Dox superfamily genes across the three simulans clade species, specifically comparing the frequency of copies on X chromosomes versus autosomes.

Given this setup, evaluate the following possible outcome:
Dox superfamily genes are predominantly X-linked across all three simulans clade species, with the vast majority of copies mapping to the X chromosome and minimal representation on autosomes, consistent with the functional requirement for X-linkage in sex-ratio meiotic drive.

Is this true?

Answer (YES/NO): YES